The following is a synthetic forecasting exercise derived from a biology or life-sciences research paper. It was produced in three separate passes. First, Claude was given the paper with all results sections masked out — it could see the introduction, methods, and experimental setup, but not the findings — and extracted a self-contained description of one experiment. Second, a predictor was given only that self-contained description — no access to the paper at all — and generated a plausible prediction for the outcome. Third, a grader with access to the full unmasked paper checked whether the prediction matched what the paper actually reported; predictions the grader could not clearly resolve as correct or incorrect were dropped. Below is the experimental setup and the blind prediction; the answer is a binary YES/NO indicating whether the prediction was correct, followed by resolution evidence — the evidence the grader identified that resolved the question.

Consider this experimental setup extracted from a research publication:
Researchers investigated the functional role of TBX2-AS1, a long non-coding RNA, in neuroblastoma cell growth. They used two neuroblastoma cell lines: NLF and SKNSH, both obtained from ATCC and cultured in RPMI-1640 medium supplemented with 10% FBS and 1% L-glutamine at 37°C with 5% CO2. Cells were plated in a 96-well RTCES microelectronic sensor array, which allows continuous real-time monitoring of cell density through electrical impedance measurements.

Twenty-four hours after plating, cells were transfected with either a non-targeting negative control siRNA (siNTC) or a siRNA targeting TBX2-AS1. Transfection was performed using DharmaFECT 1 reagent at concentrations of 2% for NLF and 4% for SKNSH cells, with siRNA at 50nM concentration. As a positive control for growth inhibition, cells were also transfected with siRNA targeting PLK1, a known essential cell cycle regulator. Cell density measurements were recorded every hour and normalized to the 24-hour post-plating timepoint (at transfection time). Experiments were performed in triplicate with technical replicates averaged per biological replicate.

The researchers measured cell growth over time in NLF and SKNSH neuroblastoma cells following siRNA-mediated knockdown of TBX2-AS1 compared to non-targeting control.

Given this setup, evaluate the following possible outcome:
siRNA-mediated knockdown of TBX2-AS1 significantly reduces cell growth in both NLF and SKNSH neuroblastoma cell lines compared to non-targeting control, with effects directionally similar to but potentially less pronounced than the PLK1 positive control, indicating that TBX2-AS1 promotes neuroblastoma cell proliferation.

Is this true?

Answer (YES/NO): YES